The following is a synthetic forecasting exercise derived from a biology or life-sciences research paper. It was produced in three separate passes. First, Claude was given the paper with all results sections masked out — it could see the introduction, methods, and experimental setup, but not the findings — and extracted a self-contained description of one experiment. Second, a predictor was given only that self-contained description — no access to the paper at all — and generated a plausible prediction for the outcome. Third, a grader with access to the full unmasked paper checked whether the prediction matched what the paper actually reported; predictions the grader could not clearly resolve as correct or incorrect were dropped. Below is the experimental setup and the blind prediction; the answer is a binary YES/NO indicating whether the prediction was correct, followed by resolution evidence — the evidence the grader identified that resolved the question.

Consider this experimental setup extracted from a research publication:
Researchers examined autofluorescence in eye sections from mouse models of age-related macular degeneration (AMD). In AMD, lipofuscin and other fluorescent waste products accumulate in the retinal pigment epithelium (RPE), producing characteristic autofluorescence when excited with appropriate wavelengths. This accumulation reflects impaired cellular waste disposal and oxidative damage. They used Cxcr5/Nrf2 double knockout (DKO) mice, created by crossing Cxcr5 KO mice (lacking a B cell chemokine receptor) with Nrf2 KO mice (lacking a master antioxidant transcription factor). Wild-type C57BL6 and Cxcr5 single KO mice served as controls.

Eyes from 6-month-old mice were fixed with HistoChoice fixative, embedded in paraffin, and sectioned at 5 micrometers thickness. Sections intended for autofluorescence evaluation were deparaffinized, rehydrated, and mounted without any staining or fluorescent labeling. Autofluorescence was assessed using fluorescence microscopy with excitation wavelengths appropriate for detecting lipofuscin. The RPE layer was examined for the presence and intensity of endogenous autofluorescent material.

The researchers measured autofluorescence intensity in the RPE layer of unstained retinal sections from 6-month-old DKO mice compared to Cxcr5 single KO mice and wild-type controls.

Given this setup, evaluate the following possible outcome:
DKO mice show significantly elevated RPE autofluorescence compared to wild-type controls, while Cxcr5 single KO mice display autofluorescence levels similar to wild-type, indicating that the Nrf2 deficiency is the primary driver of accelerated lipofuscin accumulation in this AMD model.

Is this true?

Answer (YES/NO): NO